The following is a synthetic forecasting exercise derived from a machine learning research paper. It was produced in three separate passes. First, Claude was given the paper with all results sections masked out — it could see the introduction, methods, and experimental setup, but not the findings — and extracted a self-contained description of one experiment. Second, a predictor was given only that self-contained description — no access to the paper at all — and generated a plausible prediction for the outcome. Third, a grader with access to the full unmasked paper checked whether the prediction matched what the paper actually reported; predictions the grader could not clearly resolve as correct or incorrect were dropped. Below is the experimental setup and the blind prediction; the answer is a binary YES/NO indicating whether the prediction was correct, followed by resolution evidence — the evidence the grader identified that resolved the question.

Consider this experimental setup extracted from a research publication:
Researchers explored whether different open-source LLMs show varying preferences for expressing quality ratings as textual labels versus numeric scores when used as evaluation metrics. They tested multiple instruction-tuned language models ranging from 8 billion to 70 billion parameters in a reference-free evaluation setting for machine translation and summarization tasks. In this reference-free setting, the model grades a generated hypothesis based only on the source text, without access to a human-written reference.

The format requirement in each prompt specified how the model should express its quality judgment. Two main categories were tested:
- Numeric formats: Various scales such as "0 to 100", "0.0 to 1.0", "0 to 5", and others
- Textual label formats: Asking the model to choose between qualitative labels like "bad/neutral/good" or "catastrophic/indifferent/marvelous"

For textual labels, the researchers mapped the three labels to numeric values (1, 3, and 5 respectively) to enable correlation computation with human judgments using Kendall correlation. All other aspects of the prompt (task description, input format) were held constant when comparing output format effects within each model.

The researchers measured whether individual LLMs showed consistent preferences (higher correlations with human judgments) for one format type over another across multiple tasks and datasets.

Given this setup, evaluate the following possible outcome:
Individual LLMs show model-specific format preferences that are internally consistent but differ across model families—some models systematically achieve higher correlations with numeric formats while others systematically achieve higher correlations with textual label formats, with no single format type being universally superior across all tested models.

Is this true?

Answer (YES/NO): YES